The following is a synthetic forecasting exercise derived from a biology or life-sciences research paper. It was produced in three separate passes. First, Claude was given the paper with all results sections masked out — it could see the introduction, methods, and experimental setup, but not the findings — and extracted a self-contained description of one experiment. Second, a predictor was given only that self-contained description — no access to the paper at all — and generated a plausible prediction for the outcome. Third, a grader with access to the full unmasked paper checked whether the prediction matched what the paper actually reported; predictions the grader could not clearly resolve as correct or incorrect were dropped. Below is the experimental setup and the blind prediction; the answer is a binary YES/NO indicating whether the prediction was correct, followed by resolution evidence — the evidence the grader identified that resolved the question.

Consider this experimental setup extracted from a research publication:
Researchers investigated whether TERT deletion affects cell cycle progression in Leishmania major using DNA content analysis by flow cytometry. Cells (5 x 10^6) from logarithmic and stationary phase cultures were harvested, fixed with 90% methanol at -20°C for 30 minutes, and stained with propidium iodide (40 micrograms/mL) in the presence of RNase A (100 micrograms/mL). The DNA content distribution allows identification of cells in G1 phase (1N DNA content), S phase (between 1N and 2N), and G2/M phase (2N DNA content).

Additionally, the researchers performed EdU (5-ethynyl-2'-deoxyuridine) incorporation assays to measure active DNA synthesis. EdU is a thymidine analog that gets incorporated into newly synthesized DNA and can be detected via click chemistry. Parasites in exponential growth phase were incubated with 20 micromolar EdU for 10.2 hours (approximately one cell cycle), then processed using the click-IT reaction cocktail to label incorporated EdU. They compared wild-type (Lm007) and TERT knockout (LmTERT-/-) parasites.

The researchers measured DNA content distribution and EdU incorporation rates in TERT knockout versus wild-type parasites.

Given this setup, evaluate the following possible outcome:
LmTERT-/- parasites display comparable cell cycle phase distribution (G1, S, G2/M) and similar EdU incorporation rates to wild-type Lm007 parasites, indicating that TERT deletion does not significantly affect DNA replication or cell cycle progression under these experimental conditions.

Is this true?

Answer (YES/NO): NO